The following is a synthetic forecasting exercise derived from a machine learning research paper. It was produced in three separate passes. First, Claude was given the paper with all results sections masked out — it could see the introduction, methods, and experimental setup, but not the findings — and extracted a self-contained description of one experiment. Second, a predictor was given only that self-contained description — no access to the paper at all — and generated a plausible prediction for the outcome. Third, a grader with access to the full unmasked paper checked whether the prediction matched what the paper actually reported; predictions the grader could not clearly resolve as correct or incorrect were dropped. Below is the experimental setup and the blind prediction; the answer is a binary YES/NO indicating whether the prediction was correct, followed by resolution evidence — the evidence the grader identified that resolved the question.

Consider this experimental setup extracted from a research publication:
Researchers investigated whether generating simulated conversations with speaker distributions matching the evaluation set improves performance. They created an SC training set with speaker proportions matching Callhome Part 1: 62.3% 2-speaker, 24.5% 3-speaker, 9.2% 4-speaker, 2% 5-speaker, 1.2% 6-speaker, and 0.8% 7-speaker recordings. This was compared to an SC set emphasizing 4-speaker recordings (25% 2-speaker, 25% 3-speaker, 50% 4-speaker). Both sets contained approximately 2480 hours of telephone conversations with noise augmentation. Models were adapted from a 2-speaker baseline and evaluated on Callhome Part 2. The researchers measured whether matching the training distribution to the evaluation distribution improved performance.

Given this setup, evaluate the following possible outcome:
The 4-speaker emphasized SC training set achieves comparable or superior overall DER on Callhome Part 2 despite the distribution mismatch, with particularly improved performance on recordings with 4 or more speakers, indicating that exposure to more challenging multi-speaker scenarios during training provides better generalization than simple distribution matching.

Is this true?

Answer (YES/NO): NO